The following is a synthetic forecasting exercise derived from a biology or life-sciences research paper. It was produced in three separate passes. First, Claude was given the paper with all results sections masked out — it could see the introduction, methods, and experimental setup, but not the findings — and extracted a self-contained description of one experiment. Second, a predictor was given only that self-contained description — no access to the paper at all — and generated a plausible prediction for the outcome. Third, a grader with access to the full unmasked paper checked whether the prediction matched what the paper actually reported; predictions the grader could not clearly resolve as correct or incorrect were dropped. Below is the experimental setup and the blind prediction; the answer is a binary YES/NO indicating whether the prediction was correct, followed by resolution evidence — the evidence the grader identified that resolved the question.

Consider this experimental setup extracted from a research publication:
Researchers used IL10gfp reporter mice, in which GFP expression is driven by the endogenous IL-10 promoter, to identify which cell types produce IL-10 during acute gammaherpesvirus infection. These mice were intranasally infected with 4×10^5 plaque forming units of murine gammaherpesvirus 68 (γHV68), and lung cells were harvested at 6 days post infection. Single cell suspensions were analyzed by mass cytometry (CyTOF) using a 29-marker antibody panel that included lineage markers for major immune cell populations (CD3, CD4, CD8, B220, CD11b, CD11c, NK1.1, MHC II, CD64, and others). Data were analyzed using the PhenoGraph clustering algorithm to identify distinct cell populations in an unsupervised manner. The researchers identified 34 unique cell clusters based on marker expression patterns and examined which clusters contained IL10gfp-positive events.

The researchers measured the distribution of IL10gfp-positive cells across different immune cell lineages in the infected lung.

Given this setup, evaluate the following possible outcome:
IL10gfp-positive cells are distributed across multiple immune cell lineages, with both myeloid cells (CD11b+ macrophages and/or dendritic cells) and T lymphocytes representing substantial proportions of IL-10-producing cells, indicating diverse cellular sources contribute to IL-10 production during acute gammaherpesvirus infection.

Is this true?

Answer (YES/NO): NO